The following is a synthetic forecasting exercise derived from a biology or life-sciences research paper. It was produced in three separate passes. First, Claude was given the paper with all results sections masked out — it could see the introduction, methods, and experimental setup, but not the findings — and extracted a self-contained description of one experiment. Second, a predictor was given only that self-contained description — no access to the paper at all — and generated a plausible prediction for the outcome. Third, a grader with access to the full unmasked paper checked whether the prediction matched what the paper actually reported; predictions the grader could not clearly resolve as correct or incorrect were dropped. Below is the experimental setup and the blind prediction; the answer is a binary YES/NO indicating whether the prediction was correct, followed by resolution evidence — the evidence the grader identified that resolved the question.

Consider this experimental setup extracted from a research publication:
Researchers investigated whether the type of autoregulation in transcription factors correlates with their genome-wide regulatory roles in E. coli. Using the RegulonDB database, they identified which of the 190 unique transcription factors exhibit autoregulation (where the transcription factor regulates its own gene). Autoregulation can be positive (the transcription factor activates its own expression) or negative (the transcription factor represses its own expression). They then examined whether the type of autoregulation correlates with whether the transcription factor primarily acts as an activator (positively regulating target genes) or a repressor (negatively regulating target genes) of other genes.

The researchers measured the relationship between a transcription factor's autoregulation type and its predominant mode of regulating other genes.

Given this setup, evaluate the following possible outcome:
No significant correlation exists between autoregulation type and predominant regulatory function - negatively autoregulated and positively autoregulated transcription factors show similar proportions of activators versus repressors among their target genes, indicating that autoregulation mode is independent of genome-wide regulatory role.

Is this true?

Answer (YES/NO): NO